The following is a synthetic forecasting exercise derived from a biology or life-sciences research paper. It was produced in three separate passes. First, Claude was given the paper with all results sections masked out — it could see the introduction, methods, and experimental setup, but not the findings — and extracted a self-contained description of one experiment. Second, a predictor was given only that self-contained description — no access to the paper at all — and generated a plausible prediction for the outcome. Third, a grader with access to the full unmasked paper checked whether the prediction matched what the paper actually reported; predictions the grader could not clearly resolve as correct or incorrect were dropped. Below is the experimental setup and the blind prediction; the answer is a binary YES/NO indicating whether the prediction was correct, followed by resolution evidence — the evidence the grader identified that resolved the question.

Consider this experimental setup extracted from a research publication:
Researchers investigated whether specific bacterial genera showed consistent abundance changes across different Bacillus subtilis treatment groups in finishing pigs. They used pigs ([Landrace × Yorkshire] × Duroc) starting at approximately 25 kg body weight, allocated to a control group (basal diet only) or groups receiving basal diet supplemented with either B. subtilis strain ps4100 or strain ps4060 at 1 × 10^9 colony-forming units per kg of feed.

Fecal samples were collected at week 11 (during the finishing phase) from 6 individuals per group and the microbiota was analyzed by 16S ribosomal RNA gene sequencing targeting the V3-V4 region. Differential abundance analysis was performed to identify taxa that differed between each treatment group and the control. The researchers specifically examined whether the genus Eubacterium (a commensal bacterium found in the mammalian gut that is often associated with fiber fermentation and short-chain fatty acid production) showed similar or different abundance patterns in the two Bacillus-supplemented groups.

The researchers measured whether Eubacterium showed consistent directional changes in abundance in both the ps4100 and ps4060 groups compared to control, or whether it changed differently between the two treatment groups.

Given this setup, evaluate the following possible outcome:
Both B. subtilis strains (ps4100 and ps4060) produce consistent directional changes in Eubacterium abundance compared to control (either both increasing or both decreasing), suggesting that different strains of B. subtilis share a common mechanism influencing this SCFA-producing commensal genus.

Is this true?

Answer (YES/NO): YES